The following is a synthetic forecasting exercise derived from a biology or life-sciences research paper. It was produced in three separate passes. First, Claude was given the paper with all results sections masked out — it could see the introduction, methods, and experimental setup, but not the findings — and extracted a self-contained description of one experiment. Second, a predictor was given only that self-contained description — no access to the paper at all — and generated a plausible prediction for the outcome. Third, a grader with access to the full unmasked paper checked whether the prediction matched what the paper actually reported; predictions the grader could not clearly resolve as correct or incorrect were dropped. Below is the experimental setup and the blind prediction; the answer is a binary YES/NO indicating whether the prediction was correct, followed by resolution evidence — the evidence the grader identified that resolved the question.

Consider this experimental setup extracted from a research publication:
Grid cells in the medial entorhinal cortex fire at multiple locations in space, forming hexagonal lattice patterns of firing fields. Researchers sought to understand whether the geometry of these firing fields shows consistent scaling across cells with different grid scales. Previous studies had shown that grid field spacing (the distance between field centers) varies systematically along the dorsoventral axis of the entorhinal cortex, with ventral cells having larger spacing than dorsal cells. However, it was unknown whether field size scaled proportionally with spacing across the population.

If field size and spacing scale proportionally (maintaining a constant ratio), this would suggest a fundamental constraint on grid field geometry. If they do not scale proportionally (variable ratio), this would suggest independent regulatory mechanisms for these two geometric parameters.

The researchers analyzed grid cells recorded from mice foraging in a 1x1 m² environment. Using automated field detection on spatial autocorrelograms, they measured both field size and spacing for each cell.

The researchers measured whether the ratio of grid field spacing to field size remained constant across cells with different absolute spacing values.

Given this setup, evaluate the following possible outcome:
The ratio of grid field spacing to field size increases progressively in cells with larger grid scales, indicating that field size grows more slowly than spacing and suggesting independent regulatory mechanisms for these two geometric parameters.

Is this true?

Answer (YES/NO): NO